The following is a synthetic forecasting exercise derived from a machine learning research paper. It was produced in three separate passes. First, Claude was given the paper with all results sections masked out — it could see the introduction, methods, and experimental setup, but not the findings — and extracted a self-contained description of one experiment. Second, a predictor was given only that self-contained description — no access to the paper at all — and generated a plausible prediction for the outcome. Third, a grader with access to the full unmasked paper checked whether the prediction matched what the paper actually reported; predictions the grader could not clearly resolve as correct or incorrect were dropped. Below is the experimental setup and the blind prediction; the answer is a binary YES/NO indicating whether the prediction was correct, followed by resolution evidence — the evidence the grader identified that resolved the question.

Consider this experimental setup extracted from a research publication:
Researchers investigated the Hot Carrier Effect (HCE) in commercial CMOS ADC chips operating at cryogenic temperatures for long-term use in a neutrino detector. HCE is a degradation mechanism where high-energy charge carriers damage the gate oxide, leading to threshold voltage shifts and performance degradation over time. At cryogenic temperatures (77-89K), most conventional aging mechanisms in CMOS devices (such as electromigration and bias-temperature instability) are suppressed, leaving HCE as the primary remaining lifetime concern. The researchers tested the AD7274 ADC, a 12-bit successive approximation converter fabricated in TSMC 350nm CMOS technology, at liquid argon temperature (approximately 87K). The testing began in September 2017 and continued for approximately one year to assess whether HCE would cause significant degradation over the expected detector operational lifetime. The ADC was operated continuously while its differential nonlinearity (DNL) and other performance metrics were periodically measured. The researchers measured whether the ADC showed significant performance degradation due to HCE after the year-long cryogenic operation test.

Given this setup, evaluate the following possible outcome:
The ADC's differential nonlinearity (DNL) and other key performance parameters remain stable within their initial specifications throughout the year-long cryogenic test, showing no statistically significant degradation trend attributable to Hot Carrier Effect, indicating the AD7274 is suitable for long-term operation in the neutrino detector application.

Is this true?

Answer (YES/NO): YES